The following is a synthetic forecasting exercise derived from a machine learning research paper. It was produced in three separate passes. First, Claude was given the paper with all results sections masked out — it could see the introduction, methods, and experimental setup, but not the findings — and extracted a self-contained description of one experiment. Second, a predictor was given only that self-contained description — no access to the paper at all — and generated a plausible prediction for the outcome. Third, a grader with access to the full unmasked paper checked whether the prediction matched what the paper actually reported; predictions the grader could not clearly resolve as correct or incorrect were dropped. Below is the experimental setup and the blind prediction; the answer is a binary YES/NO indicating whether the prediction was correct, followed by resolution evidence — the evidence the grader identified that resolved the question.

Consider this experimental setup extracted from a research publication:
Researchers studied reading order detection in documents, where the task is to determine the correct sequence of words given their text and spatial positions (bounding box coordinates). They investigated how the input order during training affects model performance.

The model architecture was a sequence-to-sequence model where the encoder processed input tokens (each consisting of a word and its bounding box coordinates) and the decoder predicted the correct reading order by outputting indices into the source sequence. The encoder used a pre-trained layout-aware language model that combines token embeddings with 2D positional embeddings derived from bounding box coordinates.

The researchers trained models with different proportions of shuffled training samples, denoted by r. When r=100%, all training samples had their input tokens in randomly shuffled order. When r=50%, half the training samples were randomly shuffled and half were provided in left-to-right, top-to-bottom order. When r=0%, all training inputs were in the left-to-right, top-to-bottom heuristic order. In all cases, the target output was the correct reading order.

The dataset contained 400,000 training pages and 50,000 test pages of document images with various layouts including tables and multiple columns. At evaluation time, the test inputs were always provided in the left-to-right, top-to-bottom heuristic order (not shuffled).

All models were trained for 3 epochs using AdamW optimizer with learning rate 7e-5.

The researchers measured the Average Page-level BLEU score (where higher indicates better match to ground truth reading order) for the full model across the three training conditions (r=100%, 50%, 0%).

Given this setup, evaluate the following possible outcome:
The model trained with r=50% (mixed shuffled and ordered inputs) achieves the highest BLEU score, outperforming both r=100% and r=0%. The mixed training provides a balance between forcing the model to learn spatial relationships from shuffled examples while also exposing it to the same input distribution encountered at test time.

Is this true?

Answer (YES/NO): NO